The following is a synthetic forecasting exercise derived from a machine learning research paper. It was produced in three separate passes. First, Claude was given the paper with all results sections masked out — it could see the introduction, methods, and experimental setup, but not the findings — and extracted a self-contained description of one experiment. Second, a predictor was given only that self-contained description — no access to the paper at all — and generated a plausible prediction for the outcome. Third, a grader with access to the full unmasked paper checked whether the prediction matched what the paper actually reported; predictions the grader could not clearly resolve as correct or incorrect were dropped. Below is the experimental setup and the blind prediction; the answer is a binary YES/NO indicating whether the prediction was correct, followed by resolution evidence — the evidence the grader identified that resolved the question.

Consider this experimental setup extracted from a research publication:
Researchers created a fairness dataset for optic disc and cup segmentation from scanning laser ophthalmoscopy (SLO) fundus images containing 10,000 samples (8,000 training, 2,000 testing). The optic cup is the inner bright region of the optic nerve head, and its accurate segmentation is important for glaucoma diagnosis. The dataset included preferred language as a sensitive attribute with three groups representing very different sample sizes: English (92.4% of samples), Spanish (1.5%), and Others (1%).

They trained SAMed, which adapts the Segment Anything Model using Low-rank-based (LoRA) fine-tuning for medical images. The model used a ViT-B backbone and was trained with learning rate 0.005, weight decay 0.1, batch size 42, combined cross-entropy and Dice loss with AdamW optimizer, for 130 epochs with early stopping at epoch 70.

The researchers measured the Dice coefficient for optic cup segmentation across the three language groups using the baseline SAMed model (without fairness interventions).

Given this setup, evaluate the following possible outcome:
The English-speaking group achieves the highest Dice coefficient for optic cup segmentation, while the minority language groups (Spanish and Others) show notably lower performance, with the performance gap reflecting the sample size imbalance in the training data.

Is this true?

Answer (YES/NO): NO